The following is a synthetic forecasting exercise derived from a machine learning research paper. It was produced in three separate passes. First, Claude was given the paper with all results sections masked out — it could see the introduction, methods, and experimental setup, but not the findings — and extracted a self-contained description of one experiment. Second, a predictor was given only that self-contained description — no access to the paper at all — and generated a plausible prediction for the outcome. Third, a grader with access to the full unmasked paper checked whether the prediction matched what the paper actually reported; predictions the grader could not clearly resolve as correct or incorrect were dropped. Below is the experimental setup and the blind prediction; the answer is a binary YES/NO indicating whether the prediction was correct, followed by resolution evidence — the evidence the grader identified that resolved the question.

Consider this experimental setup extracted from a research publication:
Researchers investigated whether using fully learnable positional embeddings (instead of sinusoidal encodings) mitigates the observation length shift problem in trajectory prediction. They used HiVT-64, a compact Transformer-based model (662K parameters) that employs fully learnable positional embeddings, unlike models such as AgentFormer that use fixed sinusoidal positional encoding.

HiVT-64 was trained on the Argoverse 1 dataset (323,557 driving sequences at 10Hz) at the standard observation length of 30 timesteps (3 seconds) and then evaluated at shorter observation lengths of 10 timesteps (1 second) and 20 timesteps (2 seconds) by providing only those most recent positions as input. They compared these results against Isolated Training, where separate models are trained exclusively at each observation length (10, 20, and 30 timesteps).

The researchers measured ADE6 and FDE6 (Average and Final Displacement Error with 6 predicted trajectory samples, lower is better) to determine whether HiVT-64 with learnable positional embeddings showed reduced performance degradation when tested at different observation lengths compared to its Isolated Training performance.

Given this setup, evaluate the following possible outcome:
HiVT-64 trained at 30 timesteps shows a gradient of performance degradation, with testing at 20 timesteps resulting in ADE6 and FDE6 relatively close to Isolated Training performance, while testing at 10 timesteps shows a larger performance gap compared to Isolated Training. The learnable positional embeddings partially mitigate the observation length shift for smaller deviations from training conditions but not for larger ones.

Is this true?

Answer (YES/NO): NO